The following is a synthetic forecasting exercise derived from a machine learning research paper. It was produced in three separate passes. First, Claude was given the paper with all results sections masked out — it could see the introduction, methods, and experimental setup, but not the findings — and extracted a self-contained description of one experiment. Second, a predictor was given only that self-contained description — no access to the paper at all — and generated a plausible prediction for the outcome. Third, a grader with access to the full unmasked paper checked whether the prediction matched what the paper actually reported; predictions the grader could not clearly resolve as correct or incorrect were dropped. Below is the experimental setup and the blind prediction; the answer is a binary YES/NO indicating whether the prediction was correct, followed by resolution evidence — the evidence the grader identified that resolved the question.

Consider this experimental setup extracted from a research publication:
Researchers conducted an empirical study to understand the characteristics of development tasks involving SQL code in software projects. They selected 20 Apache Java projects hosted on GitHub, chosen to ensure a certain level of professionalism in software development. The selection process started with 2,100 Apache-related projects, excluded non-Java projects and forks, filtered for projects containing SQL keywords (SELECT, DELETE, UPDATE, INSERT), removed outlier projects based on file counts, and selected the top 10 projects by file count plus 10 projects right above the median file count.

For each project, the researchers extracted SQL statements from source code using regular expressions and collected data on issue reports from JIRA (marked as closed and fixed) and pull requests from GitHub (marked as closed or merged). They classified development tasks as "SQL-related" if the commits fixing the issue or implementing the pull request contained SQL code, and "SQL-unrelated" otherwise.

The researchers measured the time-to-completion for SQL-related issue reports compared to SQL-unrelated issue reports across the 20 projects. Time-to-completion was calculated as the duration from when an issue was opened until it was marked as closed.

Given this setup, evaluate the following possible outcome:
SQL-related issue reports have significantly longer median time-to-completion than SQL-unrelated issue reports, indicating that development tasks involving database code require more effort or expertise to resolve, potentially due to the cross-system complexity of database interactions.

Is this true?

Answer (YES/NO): YES